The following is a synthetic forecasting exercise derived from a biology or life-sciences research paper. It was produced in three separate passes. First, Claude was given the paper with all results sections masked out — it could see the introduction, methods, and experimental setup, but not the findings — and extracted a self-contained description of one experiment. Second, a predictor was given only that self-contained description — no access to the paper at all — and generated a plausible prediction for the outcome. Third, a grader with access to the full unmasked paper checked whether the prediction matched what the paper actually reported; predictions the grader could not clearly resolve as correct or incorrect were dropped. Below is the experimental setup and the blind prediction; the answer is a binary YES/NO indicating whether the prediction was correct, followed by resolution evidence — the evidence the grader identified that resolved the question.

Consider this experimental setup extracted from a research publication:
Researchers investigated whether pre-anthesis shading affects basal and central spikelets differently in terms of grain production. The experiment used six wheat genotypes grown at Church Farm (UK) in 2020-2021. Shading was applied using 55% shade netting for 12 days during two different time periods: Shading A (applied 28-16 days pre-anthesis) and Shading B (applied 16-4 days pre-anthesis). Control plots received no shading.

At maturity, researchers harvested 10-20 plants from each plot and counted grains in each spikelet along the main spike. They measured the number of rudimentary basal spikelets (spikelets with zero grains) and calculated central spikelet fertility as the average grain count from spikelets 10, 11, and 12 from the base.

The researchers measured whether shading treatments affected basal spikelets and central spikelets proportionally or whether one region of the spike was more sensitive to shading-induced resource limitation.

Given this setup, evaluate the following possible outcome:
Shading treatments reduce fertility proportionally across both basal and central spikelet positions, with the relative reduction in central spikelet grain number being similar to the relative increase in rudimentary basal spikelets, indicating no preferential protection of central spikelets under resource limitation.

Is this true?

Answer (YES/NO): NO